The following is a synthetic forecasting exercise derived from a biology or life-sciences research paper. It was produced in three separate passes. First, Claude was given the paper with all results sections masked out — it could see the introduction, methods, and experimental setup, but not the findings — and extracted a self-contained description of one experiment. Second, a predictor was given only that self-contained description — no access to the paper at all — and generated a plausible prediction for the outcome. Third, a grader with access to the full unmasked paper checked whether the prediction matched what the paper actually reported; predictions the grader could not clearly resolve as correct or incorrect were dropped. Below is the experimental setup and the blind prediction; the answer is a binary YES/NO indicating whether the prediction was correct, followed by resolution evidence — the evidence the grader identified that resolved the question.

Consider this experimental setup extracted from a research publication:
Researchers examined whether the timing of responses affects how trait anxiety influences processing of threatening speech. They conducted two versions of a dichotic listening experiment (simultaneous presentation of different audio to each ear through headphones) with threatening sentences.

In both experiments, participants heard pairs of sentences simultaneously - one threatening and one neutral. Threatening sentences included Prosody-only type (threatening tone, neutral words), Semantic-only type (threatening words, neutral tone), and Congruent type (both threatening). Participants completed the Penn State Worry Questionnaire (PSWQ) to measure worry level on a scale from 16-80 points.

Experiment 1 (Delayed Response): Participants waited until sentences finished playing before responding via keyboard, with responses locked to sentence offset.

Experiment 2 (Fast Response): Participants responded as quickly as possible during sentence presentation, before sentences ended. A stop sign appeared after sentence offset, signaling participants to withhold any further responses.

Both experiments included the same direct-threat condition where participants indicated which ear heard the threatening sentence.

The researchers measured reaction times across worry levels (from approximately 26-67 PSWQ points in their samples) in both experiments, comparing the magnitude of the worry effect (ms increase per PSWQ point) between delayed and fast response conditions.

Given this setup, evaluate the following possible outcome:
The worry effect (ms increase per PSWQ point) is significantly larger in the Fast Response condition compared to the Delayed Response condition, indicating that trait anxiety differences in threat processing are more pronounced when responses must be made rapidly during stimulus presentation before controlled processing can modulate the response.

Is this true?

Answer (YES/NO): NO